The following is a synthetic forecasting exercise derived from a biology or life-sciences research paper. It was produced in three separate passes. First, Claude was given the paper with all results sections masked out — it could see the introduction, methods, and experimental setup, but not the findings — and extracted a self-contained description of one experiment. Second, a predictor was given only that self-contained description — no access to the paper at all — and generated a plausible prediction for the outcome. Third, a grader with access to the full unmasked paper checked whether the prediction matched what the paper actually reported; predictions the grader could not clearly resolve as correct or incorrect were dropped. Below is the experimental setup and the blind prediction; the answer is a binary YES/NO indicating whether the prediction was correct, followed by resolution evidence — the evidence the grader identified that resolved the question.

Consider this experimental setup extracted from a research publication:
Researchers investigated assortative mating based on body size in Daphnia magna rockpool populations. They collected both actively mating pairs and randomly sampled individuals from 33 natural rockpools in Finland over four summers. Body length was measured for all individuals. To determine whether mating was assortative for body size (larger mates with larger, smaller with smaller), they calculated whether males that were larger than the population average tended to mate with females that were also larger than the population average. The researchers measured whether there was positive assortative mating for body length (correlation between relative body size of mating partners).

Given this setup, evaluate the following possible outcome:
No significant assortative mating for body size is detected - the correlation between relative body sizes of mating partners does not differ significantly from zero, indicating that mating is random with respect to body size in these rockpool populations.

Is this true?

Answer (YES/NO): NO